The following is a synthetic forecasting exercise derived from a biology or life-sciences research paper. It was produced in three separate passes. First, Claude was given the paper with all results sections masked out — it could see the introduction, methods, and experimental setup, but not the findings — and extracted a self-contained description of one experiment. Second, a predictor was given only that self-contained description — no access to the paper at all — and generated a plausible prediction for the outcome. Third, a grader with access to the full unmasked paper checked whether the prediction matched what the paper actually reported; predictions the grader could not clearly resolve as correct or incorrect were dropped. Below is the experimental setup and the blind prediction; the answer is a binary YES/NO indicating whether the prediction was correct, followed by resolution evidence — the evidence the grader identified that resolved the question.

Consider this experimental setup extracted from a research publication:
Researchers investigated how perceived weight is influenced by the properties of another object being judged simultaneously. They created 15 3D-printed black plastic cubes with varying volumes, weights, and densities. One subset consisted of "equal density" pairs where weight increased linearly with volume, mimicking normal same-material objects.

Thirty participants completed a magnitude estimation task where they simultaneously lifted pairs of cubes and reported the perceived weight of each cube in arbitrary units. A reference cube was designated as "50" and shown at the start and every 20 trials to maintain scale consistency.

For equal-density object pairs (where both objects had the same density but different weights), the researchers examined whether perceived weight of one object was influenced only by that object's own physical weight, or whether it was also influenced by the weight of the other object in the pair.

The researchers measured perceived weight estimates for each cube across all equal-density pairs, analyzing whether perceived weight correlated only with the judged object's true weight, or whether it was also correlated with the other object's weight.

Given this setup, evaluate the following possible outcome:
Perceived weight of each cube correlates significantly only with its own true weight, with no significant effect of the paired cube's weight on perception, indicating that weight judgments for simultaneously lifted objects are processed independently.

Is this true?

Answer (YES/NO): NO